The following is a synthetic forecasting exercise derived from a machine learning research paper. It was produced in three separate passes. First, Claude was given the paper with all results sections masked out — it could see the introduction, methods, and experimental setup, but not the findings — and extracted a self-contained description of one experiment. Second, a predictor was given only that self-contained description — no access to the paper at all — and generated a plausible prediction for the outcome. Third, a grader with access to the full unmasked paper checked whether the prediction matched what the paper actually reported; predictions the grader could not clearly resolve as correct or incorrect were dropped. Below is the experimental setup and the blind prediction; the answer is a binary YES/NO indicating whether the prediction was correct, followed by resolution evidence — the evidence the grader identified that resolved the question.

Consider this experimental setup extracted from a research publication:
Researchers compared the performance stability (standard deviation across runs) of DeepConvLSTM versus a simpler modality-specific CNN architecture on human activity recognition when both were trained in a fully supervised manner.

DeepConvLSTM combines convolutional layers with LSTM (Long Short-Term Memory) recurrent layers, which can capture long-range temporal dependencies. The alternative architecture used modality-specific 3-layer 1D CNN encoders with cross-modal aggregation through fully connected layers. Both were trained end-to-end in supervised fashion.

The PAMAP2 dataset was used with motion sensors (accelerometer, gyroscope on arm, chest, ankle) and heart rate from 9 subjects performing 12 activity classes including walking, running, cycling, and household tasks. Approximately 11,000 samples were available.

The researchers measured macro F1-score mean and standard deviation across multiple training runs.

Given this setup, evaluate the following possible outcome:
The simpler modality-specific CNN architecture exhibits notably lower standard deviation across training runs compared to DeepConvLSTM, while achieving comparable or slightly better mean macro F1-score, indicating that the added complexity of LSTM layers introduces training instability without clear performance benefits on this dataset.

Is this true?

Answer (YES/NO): NO